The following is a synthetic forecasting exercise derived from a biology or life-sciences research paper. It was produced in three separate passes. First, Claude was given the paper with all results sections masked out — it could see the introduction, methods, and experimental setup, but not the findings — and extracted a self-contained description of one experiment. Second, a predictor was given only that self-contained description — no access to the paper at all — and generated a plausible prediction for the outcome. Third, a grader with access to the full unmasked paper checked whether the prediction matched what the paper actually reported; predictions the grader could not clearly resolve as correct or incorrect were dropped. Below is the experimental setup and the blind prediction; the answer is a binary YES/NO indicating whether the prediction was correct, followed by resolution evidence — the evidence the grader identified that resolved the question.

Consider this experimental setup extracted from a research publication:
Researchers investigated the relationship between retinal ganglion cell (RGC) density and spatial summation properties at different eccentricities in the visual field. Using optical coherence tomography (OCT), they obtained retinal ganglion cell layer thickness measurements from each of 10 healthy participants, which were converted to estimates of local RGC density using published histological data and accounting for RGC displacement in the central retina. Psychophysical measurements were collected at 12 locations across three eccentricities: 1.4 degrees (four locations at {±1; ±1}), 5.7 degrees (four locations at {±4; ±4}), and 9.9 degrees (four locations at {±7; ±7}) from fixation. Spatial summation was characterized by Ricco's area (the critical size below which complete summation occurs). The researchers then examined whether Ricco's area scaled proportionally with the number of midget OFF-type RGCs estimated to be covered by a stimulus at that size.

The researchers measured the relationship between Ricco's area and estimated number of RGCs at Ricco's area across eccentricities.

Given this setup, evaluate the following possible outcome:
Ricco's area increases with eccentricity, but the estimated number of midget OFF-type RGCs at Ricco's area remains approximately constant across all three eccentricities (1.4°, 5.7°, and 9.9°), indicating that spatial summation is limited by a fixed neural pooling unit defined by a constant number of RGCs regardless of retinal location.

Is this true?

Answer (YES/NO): NO